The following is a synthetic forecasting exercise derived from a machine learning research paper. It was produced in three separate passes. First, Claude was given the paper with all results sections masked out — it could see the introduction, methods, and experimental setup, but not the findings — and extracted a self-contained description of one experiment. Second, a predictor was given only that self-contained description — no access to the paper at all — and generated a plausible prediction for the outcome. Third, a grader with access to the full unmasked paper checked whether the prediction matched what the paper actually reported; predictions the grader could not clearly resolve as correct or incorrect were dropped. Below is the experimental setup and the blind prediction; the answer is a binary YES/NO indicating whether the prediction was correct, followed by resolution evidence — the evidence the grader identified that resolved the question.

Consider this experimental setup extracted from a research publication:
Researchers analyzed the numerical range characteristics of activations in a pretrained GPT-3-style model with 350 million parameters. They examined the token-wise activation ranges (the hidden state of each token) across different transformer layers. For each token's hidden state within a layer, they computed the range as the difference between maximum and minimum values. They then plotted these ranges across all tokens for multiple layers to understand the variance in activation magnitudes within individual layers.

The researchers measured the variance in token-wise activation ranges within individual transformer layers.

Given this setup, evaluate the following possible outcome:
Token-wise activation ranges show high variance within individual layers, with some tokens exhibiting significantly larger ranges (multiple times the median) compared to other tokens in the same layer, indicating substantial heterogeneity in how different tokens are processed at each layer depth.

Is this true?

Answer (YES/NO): YES